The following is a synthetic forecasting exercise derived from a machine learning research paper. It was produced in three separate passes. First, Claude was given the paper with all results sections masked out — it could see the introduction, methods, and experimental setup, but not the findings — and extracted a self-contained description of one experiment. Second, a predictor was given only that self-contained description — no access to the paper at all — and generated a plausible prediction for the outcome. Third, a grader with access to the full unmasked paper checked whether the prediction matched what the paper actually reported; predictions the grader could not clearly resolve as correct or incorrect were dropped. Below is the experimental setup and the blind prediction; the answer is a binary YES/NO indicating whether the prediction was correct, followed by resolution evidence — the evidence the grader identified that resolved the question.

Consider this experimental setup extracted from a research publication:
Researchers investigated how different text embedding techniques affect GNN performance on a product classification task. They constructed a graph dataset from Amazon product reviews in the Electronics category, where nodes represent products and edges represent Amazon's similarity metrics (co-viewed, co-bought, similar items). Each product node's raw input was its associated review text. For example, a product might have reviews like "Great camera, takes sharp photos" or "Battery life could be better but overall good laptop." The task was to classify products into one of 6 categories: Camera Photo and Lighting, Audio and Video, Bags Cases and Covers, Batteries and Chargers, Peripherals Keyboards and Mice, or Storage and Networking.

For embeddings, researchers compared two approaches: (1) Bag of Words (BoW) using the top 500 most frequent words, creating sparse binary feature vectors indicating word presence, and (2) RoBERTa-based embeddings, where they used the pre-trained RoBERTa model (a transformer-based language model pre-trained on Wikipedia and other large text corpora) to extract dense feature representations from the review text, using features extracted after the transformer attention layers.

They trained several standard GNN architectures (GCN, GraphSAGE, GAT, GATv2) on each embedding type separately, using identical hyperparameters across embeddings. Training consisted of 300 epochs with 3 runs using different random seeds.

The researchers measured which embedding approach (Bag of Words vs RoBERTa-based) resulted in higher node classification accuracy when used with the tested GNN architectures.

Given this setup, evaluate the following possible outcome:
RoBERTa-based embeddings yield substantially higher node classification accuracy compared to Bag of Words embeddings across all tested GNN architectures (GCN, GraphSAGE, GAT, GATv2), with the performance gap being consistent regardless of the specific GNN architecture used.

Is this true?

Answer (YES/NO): NO